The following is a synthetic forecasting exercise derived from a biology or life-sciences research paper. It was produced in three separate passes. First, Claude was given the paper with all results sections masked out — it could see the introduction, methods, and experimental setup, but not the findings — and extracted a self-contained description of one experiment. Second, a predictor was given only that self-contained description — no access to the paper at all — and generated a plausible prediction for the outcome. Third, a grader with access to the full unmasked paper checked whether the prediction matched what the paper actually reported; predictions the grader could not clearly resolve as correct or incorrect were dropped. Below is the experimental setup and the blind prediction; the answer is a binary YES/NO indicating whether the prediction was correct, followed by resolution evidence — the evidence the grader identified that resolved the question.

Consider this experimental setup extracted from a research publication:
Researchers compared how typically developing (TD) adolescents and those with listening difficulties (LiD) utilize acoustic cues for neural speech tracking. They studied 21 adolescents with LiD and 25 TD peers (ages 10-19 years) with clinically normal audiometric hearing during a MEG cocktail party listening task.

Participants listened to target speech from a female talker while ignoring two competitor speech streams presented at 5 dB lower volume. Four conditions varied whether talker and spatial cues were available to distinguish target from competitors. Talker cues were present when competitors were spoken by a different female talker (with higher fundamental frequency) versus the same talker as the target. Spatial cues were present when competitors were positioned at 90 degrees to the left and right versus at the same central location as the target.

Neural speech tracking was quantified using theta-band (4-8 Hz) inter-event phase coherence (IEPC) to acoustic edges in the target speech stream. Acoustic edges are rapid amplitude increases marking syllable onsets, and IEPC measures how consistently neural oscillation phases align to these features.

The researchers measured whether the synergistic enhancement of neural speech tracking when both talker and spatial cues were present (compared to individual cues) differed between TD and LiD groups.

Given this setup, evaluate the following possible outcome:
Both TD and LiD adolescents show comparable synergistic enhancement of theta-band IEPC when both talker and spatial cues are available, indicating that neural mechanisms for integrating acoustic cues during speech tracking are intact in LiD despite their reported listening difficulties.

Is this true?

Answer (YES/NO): NO